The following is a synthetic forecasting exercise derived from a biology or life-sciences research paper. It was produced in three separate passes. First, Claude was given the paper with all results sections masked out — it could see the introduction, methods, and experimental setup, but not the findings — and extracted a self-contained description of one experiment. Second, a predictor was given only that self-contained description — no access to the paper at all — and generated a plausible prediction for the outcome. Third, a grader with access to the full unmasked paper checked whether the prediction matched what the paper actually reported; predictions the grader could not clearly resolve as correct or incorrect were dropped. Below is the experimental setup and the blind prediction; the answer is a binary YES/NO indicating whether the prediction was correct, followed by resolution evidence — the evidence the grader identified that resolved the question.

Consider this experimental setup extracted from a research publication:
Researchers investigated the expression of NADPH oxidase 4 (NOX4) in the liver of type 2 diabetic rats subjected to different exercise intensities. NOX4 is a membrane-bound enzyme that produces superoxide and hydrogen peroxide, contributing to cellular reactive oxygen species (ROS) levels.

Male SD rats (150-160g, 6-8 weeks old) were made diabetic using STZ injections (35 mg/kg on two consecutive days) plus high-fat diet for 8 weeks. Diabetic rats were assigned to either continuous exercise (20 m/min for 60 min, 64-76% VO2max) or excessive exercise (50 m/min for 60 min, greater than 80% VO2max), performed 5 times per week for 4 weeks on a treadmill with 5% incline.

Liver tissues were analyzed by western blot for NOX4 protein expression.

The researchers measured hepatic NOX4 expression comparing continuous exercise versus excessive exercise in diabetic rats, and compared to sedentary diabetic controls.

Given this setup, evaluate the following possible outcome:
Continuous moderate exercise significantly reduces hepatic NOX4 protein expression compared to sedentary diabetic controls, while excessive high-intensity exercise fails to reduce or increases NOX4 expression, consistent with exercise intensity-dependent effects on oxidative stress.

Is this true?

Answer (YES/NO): NO